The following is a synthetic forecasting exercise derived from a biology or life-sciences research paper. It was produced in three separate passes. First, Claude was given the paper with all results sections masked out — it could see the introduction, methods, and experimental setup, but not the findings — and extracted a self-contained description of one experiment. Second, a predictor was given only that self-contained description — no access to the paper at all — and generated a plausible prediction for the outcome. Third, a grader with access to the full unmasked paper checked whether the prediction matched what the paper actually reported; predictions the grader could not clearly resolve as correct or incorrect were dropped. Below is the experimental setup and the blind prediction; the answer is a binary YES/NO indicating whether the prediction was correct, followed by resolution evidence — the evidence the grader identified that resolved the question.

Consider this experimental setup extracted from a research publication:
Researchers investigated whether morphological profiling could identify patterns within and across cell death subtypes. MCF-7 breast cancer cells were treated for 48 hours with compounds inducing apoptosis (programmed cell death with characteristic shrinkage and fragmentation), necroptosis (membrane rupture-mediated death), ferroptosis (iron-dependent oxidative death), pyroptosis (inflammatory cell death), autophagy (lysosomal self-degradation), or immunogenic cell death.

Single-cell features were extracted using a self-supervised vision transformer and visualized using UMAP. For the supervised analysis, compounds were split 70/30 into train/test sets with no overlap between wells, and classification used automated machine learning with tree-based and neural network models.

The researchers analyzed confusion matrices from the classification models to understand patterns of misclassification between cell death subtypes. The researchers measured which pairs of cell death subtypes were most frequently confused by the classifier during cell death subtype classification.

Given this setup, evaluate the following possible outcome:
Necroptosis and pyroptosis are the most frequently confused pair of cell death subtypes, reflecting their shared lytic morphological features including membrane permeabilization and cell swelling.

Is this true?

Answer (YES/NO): NO